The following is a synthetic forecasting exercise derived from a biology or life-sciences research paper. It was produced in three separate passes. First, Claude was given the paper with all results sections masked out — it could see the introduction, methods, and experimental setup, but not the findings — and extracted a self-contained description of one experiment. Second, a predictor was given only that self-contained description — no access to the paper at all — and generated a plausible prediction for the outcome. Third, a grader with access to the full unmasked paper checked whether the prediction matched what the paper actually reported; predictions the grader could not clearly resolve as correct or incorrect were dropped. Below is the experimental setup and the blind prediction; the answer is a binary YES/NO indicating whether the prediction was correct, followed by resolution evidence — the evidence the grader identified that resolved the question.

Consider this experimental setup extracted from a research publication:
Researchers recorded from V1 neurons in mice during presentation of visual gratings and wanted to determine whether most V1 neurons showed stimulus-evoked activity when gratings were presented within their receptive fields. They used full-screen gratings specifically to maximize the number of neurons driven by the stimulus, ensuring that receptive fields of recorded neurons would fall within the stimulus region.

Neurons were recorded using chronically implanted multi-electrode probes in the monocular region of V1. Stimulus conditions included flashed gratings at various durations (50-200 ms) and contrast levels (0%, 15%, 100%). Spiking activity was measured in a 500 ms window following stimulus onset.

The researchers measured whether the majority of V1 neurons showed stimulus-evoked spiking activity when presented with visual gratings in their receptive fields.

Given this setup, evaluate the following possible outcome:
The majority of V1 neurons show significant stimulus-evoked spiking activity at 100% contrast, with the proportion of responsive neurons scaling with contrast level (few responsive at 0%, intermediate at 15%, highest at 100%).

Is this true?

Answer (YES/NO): NO